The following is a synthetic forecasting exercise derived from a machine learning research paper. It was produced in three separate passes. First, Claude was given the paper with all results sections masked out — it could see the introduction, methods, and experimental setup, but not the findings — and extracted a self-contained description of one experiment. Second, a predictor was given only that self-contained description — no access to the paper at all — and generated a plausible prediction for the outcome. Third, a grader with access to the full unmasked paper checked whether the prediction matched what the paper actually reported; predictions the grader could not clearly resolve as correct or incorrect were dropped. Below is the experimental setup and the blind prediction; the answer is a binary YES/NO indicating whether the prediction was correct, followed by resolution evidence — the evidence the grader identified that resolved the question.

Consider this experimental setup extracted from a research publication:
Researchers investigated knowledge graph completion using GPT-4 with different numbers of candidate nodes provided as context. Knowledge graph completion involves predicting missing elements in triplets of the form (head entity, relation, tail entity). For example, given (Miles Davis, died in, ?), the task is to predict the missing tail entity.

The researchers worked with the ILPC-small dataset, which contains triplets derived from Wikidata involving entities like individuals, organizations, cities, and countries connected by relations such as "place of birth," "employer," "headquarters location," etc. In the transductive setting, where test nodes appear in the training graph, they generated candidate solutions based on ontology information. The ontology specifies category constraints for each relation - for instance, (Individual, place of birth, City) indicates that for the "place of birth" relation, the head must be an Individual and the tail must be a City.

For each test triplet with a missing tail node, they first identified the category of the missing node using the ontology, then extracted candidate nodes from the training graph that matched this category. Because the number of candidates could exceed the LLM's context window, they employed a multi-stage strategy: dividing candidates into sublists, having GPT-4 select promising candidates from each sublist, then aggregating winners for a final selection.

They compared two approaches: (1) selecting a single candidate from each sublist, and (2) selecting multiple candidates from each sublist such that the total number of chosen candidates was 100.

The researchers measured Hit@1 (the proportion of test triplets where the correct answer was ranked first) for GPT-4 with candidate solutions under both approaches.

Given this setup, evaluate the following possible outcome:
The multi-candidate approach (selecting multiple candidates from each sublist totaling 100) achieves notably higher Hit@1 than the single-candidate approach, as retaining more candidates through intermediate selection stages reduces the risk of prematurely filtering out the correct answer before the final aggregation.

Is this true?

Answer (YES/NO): YES